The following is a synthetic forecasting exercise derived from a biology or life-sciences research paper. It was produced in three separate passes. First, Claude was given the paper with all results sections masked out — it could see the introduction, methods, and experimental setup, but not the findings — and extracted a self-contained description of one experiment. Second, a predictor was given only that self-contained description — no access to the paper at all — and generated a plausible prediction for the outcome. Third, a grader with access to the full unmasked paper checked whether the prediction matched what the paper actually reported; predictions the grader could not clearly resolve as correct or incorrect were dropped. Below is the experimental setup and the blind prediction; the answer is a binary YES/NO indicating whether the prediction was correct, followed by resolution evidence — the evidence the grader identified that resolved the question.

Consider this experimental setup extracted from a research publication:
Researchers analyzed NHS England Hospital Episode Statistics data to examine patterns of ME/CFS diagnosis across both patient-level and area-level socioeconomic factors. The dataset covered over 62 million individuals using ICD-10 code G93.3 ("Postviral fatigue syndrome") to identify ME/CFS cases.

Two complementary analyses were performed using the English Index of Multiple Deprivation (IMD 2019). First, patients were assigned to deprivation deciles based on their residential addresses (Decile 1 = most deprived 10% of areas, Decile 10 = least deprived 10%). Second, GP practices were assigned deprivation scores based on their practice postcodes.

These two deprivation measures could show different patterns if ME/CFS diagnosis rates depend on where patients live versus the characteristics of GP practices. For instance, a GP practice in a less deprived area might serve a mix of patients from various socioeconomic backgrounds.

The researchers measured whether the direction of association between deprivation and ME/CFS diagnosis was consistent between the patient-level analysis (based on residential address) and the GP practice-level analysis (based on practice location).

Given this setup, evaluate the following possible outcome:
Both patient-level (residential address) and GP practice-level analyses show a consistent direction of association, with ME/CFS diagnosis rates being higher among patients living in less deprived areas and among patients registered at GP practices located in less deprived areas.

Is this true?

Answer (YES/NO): YES